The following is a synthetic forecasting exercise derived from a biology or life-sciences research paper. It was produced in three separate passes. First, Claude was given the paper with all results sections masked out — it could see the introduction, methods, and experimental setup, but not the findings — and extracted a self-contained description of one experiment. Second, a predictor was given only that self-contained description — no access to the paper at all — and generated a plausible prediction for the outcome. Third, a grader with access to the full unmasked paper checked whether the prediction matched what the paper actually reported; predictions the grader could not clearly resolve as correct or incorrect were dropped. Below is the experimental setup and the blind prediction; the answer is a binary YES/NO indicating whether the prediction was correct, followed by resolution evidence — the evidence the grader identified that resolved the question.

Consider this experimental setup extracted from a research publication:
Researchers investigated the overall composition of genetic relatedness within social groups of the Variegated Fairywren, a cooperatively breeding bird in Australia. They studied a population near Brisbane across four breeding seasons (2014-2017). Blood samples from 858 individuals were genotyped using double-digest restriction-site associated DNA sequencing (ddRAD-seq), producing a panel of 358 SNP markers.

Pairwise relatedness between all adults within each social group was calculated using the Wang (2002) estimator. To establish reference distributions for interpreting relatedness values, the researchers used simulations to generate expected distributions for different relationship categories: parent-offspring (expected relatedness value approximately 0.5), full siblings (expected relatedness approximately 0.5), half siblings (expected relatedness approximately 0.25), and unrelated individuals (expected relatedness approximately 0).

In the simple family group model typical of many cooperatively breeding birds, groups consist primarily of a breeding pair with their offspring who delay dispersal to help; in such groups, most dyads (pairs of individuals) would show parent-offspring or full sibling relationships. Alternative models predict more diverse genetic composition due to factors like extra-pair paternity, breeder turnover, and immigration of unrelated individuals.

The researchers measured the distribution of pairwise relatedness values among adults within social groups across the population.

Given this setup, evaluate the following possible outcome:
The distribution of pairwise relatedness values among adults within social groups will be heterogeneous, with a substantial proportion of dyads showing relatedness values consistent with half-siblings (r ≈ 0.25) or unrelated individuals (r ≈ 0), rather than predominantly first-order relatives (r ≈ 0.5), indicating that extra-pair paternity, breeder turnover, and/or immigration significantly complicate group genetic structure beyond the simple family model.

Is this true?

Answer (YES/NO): YES